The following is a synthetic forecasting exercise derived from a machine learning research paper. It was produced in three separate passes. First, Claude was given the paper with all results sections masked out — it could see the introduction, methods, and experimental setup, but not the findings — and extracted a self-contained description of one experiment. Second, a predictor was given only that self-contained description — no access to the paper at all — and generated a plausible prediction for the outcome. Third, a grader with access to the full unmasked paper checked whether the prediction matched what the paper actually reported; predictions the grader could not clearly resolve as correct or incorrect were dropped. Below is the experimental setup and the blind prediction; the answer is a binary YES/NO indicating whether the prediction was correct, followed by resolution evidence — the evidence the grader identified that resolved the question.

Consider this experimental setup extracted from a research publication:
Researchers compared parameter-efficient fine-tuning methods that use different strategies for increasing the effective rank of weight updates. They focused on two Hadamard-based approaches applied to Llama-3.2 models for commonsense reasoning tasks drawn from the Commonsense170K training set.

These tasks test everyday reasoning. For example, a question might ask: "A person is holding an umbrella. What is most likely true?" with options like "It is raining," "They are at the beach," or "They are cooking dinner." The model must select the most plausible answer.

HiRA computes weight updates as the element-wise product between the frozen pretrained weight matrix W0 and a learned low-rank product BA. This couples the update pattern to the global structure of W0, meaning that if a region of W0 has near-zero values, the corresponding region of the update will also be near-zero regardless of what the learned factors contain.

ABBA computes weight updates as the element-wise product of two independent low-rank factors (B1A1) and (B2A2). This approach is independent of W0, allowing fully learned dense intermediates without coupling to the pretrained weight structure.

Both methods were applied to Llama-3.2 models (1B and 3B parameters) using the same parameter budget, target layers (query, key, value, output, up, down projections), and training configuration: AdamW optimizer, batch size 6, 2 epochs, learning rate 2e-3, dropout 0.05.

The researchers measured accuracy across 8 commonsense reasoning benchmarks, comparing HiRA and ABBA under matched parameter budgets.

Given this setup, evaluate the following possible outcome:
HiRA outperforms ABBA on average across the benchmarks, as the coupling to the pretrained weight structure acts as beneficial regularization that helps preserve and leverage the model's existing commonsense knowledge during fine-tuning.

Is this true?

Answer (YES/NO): NO